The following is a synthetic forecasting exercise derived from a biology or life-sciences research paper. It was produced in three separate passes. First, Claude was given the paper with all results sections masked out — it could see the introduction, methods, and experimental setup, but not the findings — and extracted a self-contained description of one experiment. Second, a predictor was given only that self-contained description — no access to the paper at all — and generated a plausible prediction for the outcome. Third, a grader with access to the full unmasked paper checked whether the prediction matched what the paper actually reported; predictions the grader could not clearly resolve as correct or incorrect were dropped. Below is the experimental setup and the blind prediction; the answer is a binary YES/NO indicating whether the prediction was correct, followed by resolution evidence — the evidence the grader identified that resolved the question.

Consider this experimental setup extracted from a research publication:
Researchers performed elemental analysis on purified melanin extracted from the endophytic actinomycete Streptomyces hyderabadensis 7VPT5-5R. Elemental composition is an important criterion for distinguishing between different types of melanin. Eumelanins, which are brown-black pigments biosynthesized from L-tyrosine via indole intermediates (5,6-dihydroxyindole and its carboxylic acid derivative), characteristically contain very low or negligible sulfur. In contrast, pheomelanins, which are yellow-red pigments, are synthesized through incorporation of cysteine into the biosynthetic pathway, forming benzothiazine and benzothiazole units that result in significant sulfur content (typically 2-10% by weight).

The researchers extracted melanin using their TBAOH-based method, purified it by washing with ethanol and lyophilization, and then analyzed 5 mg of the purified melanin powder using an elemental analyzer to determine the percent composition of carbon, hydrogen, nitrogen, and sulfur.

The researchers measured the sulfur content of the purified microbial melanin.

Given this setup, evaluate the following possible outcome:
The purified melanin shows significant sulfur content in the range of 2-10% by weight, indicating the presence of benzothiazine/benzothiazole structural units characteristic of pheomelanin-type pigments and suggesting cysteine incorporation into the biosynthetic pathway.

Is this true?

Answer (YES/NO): NO